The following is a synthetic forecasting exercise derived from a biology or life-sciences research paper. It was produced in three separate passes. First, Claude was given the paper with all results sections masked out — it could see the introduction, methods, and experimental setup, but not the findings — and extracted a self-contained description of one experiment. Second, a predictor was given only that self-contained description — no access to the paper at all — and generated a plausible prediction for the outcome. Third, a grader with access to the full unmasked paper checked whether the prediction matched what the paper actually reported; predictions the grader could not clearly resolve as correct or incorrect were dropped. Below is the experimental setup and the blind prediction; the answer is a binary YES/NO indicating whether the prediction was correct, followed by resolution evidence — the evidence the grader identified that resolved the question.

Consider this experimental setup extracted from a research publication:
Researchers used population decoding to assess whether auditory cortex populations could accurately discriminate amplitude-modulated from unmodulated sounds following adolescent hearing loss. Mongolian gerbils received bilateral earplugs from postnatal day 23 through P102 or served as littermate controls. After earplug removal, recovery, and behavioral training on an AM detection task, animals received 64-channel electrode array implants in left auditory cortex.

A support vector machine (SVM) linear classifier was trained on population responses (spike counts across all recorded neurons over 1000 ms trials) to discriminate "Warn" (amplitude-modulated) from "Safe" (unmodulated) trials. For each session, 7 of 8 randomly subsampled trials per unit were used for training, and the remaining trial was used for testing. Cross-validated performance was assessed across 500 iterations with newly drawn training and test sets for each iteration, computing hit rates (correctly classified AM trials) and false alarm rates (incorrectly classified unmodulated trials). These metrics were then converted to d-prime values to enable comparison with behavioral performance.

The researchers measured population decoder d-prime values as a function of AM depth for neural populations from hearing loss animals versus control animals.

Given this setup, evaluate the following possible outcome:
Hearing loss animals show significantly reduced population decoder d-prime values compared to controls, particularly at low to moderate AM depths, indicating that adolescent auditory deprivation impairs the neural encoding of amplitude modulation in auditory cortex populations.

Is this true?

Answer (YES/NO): YES